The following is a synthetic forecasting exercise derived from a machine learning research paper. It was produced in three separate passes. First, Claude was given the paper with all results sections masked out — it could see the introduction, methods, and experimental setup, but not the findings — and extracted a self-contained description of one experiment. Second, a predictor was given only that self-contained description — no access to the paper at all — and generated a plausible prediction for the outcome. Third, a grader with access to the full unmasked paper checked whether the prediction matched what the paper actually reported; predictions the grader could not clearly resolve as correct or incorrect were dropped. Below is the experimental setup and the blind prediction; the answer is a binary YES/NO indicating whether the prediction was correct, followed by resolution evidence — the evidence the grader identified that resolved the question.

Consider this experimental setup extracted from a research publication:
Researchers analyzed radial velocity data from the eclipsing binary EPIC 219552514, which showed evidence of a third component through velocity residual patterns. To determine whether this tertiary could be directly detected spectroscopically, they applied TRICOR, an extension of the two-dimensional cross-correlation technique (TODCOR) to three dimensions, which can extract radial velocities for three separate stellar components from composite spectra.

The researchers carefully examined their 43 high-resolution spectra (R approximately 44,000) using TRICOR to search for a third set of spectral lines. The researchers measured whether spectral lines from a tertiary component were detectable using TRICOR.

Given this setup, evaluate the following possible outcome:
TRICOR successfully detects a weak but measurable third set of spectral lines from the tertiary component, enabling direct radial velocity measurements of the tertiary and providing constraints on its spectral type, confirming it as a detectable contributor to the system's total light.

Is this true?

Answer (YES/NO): NO